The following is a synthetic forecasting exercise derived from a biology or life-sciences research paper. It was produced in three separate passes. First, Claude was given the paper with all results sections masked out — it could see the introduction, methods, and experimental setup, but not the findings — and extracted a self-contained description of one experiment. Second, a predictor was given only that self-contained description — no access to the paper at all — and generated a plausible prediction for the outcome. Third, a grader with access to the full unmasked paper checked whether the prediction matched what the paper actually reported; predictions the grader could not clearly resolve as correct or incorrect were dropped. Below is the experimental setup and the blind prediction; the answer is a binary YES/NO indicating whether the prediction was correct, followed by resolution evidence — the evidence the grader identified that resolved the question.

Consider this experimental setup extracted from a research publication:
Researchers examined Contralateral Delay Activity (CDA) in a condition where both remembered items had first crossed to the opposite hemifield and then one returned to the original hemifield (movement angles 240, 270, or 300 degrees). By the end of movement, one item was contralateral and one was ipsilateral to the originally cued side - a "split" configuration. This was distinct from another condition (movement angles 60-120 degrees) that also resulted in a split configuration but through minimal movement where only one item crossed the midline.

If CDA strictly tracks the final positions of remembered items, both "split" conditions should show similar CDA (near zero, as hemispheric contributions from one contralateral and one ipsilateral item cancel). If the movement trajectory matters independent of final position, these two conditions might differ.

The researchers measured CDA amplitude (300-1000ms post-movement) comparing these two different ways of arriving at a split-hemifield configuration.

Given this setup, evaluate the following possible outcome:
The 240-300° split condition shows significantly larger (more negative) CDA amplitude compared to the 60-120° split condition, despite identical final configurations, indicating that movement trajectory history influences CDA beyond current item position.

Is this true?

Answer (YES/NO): NO